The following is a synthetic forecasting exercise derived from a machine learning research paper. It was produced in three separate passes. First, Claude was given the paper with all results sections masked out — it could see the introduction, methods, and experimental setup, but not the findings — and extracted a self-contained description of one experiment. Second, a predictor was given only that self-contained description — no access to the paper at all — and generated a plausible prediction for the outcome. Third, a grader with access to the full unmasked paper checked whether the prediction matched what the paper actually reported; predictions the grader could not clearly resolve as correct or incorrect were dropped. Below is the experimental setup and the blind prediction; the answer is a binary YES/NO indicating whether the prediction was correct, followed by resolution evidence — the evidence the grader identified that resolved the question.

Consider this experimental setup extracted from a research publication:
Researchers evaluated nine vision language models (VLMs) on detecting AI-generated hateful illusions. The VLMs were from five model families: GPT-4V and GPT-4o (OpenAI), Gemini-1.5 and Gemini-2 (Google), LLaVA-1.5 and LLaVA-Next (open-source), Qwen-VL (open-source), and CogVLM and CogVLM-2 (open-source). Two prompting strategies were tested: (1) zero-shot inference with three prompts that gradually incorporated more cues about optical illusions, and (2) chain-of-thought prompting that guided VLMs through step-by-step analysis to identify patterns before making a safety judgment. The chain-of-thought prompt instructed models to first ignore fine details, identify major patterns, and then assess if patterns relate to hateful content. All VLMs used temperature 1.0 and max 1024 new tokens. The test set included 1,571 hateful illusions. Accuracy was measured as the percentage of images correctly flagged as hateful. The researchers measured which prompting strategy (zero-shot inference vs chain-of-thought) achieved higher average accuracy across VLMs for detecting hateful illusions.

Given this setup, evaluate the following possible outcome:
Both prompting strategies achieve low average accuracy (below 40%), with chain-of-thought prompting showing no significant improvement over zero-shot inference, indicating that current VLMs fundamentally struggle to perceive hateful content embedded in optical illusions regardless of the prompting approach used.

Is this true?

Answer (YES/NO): YES